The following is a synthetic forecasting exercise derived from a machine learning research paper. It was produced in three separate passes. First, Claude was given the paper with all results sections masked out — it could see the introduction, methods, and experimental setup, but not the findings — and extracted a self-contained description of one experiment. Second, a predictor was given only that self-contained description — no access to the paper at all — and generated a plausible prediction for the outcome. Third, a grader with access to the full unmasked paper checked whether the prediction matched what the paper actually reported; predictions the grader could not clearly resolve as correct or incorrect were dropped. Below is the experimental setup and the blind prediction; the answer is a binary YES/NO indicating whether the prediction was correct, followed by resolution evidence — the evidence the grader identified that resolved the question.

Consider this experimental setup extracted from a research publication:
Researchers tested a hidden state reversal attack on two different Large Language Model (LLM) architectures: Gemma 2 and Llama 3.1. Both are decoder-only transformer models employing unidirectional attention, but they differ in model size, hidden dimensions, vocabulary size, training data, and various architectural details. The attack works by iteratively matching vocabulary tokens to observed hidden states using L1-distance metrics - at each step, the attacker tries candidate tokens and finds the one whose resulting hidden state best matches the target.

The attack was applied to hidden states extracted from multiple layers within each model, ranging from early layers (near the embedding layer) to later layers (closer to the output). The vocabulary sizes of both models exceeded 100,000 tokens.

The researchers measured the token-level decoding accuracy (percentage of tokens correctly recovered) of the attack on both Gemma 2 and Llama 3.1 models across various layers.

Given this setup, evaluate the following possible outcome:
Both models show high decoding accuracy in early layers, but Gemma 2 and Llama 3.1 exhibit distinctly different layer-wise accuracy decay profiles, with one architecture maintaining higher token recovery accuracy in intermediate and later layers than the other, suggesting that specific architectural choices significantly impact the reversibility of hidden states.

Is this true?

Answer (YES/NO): NO